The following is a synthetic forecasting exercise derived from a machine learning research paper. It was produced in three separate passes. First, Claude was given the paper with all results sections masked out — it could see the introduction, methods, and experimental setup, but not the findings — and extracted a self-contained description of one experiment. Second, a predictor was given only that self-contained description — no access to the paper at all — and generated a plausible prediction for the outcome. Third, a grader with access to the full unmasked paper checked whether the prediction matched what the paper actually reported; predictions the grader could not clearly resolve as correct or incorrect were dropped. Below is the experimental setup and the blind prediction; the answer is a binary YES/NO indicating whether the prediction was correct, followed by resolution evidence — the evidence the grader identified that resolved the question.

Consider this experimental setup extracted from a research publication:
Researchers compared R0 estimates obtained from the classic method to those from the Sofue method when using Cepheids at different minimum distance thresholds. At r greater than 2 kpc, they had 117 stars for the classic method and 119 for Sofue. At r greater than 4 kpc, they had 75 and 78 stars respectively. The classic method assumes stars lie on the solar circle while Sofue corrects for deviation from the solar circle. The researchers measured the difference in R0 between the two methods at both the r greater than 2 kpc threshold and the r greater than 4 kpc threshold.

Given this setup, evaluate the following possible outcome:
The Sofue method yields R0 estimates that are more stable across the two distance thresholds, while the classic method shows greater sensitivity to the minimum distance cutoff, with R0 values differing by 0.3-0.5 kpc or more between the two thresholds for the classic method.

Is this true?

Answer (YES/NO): YES